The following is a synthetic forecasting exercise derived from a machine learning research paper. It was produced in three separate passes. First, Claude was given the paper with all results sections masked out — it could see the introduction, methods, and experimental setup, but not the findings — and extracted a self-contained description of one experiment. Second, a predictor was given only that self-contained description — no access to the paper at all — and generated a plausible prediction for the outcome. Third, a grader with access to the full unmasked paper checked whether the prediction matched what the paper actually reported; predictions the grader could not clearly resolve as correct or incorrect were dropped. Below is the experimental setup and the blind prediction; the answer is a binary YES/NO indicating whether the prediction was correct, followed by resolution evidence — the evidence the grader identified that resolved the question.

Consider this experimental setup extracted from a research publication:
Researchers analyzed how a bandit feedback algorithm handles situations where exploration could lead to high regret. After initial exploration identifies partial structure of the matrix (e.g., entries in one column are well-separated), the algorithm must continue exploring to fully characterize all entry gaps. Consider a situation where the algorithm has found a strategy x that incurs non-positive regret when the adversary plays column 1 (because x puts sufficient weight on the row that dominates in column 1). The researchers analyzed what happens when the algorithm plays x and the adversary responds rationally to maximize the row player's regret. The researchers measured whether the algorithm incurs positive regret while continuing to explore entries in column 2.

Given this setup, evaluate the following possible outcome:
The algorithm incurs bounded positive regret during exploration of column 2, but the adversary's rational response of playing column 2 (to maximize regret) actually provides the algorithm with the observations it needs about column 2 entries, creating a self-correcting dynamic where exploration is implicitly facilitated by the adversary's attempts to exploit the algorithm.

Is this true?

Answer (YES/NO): YES